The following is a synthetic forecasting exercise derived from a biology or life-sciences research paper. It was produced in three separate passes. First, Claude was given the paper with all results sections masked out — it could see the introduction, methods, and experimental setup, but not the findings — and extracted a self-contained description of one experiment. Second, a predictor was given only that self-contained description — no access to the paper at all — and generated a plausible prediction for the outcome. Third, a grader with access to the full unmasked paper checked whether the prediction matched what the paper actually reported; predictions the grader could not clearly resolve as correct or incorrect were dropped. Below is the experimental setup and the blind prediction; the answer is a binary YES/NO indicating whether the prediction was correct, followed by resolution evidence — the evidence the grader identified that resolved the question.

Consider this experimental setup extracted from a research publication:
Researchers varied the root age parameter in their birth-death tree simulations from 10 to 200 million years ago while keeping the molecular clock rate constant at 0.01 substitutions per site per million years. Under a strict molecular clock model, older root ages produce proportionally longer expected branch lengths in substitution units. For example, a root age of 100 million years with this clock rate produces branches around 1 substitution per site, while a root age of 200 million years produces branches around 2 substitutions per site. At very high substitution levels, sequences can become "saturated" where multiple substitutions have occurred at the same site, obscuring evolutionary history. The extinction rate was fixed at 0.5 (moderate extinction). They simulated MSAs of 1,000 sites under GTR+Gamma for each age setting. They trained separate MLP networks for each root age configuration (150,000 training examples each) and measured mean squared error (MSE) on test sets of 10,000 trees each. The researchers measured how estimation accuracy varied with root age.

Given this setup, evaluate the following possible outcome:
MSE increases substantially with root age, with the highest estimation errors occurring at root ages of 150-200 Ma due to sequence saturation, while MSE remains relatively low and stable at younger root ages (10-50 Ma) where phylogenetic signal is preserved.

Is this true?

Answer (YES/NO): NO